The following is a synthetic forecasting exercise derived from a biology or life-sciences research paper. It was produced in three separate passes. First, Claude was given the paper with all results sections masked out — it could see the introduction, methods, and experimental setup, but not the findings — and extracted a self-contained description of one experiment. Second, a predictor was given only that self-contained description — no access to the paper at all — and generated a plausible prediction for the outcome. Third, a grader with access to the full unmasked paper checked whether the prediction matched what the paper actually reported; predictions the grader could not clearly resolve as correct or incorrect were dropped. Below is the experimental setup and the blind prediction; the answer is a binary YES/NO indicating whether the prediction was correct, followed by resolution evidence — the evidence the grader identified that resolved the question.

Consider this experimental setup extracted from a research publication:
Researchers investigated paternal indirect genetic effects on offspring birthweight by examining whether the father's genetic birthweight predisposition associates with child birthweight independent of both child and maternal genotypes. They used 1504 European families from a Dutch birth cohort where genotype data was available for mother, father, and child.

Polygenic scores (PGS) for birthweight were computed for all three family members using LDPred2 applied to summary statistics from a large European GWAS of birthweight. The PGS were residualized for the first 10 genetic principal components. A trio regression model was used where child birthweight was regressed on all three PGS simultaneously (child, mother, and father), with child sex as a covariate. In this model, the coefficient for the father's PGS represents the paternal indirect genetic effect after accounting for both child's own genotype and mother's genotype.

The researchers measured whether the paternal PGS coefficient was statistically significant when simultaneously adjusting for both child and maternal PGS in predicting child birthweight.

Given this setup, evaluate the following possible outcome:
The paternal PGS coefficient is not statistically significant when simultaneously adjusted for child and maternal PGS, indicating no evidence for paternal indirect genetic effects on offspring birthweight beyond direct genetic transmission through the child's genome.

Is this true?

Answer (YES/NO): YES